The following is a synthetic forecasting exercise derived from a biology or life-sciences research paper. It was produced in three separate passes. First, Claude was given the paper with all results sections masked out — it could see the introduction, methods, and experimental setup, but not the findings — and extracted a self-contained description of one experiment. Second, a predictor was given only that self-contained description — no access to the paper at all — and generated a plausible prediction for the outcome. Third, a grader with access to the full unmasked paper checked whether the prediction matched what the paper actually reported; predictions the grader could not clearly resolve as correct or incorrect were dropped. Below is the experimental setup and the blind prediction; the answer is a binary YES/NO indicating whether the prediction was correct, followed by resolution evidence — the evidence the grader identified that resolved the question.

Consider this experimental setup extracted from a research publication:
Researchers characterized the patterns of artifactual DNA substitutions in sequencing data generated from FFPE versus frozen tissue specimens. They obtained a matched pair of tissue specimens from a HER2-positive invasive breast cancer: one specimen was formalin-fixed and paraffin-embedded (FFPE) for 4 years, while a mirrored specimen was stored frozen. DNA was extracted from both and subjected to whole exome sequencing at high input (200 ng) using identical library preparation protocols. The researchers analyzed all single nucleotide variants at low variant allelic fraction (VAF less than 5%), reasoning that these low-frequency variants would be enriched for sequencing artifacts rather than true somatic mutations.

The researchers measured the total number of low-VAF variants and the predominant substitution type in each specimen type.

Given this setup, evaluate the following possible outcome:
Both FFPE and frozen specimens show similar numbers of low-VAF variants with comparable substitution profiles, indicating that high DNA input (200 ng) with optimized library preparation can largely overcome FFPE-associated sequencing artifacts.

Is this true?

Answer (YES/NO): NO